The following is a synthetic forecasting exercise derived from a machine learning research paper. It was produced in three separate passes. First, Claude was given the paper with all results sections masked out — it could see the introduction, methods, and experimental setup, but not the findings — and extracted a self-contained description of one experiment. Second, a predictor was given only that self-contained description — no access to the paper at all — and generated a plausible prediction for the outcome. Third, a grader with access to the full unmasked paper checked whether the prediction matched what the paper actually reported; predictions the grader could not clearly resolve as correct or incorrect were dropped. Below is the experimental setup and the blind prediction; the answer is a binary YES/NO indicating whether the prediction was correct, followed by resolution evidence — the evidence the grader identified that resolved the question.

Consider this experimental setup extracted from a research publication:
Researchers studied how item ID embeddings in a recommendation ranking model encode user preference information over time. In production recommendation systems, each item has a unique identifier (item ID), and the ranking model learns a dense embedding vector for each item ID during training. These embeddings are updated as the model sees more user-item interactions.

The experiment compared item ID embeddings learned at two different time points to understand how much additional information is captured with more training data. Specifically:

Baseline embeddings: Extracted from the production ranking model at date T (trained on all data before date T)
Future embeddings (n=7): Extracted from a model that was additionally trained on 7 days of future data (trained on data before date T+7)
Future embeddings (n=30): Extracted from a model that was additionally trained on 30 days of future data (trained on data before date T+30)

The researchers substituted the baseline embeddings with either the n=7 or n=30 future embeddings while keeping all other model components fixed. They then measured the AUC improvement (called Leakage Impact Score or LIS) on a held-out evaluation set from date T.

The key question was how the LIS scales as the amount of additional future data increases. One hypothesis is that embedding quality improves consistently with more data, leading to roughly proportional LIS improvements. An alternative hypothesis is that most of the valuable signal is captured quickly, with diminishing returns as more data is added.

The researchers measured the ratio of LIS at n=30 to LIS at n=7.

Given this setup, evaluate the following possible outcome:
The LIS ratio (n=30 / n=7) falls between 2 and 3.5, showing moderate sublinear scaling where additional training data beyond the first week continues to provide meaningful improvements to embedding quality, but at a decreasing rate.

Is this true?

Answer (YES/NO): NO